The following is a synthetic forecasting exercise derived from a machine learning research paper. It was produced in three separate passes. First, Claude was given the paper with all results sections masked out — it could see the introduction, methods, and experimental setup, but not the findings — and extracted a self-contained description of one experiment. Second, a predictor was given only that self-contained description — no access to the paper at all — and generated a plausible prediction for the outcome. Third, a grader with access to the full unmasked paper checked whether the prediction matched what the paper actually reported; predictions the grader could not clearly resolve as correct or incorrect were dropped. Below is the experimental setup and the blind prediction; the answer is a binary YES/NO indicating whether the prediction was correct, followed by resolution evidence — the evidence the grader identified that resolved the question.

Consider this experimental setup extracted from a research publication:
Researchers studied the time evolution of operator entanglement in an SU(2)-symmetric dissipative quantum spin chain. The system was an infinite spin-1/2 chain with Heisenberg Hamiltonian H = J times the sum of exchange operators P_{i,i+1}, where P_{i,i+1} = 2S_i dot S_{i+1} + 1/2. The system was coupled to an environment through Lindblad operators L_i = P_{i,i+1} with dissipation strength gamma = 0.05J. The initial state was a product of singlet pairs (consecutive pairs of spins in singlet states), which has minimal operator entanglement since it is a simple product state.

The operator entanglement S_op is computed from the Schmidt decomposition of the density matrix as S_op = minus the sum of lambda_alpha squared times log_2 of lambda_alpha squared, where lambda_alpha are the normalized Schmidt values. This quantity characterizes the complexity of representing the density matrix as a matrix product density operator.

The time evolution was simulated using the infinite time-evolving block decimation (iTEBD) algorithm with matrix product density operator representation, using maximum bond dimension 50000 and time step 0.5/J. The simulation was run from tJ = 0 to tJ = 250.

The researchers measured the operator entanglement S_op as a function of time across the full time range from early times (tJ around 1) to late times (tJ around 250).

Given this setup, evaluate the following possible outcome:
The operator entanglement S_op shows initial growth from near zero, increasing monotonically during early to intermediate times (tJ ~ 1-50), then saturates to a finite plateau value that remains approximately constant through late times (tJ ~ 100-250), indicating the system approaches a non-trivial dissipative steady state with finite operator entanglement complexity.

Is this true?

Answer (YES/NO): NO